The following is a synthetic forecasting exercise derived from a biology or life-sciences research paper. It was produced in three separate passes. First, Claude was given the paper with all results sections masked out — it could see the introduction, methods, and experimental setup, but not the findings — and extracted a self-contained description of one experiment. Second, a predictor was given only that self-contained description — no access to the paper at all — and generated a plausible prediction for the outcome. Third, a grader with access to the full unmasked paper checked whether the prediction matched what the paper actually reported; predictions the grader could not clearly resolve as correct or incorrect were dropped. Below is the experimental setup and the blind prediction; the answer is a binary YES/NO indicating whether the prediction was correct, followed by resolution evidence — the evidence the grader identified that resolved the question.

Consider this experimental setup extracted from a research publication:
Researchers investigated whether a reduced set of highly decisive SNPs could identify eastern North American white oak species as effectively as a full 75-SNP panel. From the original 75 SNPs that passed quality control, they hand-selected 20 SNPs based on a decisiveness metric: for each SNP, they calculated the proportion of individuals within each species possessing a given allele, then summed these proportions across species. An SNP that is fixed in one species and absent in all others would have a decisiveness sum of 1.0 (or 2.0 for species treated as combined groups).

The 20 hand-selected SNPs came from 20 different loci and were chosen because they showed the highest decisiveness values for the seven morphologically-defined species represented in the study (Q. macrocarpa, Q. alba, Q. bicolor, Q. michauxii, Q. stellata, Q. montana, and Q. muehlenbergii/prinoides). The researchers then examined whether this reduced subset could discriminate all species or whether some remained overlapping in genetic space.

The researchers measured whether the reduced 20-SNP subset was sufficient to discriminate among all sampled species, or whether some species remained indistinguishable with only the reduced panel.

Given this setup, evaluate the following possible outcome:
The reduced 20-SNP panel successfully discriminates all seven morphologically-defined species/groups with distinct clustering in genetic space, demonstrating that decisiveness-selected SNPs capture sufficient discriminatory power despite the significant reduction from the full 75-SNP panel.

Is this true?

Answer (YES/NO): YES